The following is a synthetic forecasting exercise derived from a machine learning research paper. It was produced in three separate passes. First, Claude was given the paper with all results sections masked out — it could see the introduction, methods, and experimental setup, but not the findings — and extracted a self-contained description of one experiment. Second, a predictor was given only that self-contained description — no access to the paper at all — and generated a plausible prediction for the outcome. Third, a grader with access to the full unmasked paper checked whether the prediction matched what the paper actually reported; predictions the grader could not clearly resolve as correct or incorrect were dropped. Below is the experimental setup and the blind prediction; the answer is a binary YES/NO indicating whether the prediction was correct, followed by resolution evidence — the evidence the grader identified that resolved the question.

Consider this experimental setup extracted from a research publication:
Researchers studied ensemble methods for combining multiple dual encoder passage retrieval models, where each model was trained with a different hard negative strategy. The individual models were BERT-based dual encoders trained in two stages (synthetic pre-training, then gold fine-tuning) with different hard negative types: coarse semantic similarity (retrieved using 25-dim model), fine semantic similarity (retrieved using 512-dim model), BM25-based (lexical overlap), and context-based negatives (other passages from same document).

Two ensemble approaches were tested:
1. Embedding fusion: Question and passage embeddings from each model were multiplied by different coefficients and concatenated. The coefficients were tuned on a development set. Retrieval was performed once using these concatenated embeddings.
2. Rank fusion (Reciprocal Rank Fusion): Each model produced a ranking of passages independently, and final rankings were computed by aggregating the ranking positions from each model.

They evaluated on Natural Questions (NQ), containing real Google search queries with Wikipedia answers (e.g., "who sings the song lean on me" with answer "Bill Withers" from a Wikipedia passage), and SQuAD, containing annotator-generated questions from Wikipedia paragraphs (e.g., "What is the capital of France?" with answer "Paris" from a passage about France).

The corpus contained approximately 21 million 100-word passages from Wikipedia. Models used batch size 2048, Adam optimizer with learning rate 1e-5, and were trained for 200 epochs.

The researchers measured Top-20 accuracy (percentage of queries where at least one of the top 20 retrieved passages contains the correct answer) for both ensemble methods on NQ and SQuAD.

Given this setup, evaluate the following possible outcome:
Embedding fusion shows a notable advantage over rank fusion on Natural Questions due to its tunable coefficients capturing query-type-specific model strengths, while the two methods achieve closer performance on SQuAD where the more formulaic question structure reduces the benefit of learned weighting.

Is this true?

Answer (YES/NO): NO